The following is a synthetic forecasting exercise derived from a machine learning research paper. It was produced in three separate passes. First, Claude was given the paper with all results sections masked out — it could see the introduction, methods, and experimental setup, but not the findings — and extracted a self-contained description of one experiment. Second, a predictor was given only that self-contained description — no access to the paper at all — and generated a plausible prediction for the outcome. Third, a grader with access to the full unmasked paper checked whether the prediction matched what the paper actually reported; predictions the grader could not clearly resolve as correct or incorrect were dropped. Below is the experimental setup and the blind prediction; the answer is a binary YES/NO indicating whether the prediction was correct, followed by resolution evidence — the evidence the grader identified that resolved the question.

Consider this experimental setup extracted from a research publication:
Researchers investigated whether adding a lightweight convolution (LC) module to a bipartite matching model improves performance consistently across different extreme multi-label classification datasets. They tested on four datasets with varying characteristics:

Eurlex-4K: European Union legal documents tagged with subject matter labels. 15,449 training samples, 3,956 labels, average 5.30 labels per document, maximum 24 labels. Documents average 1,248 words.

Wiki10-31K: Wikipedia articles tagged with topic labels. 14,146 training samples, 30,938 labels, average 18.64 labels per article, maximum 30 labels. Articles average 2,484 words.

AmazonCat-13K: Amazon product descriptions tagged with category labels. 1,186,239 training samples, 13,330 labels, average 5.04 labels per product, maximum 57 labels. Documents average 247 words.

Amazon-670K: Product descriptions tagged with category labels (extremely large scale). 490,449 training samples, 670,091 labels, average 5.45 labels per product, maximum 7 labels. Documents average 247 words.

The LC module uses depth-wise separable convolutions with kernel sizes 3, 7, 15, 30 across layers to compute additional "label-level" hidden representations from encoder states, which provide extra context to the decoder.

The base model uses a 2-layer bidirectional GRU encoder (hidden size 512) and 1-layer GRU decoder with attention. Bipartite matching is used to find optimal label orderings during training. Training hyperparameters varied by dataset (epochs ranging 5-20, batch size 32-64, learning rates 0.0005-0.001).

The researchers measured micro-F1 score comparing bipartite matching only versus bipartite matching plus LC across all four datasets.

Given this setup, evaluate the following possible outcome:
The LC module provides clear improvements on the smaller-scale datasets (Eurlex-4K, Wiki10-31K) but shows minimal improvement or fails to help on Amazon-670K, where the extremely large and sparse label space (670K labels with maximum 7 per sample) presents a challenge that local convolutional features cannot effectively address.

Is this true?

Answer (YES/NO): YES